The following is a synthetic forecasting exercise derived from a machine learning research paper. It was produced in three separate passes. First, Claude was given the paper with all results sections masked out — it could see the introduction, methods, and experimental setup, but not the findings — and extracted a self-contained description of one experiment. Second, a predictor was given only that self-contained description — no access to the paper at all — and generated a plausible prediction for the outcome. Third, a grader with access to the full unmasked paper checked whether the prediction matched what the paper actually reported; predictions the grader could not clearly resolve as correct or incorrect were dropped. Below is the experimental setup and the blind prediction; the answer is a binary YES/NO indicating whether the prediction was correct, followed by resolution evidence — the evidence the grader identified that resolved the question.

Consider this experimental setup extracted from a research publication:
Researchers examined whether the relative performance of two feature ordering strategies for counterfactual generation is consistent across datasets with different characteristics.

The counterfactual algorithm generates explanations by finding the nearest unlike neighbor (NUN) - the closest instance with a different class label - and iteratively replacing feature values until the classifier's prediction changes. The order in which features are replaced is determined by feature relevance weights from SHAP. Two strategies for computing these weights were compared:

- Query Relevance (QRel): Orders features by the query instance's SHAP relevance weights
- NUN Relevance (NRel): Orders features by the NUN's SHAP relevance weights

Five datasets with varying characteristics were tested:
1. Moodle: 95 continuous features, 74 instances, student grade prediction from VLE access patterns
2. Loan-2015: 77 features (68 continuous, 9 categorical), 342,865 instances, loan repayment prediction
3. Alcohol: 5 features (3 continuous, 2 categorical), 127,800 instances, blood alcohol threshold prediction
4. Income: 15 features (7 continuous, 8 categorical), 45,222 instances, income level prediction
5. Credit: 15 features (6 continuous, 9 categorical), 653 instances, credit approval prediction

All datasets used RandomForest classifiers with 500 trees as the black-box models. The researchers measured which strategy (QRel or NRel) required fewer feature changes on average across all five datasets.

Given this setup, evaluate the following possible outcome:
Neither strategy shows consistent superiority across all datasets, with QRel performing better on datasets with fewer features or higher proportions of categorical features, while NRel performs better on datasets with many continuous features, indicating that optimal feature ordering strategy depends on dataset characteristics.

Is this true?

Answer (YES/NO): NO